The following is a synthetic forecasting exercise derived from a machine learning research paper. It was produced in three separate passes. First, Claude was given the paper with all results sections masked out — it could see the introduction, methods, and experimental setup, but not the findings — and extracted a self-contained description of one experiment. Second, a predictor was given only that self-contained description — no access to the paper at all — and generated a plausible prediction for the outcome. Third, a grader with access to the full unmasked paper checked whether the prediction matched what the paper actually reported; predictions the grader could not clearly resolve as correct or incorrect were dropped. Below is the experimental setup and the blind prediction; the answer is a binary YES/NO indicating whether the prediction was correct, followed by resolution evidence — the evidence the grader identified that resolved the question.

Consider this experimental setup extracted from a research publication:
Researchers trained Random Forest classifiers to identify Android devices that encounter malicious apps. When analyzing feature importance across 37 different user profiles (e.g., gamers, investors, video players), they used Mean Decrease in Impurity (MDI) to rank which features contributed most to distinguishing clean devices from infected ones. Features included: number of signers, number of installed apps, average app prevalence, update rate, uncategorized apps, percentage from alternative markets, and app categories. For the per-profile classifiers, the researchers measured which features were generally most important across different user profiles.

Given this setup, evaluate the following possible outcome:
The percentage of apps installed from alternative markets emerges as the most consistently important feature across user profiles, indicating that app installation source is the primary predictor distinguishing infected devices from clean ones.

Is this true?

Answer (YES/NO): NO